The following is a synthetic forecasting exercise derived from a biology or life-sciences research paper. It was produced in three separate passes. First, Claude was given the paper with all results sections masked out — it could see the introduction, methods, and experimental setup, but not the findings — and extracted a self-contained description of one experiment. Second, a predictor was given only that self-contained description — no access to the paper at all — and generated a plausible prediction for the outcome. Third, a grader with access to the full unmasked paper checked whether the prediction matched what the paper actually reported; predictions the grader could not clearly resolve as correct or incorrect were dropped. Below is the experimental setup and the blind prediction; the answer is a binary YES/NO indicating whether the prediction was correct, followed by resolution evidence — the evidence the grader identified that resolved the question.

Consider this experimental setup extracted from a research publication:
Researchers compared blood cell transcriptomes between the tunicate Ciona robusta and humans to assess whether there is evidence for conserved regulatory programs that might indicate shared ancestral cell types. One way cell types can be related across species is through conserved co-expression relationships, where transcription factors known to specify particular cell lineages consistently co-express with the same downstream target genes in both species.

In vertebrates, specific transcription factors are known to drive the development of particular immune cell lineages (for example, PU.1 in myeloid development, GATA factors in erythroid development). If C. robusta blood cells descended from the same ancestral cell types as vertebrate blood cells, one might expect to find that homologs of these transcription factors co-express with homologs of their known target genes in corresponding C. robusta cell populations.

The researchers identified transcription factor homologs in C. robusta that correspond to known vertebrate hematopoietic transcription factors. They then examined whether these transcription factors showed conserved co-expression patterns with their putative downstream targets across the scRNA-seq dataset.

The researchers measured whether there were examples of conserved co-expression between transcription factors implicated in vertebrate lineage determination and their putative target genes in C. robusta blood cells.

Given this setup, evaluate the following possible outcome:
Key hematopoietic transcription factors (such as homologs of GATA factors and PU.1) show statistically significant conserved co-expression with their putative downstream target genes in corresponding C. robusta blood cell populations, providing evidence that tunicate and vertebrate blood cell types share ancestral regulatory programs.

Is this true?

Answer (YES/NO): NO